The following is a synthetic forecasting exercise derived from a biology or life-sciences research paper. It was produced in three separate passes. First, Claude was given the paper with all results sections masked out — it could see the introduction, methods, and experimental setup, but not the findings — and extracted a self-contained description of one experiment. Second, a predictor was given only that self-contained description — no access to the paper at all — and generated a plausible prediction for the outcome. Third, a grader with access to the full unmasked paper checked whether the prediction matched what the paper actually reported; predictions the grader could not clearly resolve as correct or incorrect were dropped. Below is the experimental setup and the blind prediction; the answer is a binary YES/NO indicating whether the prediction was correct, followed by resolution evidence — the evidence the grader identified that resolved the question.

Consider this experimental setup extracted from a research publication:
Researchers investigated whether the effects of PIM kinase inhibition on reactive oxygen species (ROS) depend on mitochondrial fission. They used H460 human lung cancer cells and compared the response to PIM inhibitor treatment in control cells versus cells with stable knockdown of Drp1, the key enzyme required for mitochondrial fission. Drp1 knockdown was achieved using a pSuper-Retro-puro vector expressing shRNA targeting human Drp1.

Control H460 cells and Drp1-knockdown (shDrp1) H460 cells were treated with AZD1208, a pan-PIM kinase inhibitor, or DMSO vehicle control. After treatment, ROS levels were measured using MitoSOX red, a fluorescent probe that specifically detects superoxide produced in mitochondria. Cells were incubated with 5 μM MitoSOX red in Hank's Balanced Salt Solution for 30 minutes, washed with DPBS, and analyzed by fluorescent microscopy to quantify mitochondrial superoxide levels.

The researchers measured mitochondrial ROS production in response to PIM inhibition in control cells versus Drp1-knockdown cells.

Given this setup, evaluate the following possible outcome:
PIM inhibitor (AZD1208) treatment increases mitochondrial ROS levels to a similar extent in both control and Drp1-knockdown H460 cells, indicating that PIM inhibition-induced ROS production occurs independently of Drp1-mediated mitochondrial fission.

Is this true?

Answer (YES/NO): NO